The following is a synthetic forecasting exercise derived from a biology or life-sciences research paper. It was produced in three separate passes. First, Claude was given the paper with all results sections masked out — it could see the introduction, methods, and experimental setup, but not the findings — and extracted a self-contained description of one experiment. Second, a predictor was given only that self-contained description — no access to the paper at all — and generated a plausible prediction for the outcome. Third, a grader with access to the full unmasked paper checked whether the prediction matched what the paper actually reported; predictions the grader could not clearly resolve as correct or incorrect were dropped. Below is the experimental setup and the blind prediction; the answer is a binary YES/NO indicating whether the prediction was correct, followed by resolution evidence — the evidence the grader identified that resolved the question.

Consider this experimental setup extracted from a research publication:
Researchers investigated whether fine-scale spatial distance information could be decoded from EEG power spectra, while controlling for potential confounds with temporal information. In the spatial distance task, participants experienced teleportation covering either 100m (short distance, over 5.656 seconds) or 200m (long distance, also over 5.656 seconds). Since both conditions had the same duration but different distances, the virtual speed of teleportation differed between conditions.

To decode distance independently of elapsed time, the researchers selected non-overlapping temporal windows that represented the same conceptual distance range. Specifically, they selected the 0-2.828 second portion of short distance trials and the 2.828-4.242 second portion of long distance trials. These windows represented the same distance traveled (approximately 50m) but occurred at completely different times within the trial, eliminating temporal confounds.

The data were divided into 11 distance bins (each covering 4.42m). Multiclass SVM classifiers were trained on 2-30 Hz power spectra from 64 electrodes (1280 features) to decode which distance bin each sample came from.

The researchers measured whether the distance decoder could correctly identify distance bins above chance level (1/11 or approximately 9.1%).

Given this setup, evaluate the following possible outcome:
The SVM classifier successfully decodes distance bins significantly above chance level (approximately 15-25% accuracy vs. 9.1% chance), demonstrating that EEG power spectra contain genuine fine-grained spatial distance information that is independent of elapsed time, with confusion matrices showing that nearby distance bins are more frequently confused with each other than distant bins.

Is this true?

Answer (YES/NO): NO